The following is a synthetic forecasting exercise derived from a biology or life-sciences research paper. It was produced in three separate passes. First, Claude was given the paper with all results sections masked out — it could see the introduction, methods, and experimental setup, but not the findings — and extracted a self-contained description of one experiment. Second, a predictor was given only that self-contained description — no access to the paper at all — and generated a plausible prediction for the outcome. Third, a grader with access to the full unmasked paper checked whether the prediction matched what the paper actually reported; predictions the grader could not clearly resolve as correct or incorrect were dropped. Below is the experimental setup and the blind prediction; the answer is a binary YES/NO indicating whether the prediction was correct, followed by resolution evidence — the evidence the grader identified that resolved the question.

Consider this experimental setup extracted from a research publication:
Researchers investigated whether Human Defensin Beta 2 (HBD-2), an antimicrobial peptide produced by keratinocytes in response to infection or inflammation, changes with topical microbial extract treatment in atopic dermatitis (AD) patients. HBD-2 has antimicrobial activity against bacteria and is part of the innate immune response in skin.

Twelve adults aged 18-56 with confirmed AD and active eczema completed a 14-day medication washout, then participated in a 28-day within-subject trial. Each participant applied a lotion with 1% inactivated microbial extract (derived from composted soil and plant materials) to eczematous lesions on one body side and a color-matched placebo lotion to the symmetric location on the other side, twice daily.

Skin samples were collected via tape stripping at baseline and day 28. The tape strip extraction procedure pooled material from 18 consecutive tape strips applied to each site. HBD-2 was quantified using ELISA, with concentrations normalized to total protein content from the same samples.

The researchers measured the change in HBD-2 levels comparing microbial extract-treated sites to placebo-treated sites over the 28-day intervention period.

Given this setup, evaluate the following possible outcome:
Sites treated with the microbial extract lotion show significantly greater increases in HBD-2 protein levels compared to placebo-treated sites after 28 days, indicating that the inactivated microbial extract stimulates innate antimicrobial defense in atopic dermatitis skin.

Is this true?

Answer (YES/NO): NO